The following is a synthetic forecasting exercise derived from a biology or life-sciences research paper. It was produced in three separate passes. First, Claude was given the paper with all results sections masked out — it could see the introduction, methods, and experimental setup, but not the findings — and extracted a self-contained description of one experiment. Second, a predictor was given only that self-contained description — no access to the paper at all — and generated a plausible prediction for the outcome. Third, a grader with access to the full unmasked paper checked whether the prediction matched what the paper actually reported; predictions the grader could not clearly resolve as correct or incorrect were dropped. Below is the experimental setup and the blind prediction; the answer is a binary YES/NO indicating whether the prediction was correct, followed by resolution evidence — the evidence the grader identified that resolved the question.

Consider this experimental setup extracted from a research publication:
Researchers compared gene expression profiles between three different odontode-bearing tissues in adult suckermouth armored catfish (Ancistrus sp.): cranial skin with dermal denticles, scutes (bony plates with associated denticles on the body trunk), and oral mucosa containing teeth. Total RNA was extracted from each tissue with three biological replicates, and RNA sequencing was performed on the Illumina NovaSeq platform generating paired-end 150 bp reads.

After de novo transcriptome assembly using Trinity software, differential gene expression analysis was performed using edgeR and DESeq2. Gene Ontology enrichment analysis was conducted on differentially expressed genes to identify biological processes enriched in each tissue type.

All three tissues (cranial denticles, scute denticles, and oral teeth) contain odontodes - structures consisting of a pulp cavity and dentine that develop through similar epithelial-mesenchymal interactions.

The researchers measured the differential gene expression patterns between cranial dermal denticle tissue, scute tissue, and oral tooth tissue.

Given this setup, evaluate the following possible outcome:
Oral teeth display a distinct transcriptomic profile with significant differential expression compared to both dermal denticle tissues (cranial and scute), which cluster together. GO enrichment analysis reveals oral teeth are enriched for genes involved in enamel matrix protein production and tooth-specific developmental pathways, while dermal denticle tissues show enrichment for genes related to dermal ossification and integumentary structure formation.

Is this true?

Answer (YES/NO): NO